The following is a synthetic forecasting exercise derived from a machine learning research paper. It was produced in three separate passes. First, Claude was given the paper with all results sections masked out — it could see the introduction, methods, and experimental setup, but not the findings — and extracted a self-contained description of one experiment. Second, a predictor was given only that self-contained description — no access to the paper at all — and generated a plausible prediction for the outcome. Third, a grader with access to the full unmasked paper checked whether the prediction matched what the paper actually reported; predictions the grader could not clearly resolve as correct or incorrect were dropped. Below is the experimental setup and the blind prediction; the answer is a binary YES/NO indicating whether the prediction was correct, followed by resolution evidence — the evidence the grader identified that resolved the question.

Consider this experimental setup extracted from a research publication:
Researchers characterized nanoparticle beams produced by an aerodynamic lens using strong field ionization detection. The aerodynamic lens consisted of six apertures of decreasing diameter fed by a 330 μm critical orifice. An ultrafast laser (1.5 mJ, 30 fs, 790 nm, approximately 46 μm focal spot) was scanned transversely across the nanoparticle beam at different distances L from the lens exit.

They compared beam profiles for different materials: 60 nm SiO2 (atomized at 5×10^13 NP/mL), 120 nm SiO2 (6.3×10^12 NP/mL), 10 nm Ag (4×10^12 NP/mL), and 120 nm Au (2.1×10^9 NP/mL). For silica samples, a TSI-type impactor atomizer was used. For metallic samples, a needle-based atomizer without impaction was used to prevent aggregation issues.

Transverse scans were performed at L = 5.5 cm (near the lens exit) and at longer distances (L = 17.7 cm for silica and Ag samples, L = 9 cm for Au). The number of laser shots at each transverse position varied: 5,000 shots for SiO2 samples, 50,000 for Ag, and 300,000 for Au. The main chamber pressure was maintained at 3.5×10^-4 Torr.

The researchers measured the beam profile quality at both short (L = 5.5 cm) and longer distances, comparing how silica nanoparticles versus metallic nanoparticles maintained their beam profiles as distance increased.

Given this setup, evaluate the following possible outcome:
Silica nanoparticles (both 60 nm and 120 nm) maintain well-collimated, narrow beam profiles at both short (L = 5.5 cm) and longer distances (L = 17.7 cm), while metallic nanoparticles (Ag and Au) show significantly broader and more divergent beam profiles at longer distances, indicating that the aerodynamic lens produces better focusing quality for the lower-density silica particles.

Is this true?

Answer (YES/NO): NO